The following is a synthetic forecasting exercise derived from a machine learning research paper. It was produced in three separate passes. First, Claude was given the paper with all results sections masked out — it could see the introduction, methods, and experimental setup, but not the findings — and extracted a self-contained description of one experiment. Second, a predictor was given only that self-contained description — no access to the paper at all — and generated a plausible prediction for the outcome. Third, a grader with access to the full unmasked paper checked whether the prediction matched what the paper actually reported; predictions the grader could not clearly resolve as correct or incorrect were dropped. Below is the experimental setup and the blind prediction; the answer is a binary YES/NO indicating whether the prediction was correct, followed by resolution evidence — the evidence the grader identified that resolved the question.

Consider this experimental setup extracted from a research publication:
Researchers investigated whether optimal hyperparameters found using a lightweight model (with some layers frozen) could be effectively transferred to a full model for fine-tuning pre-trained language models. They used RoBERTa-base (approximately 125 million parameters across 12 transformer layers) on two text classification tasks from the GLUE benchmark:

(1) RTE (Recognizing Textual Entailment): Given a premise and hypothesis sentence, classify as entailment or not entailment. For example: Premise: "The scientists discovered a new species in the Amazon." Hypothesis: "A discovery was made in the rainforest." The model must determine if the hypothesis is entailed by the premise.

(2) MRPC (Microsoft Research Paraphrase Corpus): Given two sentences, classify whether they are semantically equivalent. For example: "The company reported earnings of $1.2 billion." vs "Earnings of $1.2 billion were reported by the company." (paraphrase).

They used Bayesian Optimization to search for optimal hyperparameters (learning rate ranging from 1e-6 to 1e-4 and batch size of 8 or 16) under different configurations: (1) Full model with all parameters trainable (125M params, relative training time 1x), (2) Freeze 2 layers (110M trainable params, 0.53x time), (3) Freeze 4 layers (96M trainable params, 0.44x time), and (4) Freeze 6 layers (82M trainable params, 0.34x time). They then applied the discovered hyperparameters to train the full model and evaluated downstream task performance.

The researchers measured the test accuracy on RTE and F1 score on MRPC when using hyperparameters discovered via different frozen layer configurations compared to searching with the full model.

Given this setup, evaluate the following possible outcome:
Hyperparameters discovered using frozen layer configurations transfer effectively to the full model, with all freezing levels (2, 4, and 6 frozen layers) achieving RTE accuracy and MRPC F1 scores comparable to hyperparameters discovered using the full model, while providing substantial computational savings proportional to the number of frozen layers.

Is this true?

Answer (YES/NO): YES